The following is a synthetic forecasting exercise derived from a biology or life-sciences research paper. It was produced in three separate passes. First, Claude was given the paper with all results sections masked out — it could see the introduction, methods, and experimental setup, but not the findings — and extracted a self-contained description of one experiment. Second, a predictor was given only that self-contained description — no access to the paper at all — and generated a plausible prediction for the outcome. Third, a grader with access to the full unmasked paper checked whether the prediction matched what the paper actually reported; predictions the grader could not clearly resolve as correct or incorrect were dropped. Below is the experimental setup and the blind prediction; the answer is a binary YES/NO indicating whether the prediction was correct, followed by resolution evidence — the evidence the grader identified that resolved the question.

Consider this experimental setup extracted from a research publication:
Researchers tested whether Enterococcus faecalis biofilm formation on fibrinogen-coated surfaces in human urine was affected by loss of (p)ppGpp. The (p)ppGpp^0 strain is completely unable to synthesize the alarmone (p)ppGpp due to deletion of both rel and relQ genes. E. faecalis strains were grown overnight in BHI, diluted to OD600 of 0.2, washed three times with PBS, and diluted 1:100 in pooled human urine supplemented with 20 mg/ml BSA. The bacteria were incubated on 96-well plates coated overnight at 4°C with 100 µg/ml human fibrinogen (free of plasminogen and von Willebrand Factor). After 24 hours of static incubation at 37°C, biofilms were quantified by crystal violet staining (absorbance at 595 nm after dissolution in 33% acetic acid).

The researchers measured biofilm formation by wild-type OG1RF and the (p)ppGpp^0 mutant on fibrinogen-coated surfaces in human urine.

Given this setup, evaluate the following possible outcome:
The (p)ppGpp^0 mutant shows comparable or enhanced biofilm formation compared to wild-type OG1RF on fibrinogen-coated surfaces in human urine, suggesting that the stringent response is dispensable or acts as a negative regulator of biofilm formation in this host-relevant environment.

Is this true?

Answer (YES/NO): NO